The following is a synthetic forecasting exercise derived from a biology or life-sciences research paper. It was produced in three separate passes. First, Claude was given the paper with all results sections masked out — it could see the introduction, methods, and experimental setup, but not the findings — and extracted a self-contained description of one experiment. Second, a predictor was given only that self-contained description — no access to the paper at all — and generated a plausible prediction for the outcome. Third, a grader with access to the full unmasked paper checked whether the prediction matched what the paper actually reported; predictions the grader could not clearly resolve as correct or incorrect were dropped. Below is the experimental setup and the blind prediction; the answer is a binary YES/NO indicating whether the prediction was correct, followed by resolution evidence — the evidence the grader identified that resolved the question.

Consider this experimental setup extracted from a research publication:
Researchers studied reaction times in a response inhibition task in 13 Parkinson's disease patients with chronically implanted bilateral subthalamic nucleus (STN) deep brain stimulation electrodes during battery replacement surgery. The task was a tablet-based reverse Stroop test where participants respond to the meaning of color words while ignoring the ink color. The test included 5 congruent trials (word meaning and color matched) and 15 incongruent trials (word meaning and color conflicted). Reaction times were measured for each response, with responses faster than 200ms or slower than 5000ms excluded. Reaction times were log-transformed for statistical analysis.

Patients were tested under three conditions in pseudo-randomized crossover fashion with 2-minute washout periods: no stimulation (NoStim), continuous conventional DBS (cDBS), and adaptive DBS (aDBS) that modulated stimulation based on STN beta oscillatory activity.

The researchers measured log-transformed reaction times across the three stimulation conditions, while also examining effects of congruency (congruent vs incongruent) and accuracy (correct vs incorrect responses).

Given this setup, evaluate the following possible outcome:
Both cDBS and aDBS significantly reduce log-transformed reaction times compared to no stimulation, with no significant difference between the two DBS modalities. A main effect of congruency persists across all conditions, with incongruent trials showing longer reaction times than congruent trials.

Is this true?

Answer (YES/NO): NO